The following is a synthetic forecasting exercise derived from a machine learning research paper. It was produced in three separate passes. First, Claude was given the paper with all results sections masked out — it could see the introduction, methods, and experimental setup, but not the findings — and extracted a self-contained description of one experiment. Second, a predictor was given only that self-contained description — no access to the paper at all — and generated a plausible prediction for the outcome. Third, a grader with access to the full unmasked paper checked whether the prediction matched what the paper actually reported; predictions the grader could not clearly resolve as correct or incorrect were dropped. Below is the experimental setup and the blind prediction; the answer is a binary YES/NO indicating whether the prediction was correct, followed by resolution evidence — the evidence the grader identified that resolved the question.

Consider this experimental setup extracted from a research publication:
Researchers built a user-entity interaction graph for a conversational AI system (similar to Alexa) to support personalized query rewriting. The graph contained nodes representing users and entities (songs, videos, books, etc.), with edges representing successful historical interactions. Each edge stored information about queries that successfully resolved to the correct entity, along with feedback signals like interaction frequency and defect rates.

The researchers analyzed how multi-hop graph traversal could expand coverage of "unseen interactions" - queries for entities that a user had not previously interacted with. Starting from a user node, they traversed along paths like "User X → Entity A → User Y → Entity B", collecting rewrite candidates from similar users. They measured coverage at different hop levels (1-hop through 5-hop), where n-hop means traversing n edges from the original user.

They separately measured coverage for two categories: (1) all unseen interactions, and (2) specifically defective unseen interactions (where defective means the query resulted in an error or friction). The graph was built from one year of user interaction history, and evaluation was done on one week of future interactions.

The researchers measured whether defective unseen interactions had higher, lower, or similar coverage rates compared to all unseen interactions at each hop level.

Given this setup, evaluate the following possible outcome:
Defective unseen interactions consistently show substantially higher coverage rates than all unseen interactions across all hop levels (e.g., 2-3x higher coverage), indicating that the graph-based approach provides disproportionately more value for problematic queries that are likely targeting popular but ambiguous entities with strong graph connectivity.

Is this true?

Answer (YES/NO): NO